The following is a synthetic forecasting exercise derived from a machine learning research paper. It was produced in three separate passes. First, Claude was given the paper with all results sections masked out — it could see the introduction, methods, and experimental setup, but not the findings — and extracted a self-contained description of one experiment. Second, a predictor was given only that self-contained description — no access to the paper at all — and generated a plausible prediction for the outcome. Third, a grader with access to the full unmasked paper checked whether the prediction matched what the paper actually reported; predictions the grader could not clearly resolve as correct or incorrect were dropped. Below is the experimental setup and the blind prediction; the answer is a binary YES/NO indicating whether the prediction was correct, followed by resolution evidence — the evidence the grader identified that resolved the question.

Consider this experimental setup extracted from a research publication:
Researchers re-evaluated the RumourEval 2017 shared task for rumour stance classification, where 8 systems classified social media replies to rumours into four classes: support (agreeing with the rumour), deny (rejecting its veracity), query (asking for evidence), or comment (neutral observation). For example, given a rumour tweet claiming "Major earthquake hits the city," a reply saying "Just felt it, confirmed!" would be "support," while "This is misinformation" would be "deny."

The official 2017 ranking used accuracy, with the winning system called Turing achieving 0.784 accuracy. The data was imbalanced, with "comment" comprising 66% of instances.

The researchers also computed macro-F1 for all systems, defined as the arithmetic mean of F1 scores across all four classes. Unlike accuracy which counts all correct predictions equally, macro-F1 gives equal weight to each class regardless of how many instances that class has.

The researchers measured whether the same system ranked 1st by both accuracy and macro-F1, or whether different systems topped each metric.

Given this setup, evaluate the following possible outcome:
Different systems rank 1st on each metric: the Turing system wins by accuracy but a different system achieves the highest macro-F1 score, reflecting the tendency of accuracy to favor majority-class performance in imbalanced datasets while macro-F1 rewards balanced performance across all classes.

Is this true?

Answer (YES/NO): YES